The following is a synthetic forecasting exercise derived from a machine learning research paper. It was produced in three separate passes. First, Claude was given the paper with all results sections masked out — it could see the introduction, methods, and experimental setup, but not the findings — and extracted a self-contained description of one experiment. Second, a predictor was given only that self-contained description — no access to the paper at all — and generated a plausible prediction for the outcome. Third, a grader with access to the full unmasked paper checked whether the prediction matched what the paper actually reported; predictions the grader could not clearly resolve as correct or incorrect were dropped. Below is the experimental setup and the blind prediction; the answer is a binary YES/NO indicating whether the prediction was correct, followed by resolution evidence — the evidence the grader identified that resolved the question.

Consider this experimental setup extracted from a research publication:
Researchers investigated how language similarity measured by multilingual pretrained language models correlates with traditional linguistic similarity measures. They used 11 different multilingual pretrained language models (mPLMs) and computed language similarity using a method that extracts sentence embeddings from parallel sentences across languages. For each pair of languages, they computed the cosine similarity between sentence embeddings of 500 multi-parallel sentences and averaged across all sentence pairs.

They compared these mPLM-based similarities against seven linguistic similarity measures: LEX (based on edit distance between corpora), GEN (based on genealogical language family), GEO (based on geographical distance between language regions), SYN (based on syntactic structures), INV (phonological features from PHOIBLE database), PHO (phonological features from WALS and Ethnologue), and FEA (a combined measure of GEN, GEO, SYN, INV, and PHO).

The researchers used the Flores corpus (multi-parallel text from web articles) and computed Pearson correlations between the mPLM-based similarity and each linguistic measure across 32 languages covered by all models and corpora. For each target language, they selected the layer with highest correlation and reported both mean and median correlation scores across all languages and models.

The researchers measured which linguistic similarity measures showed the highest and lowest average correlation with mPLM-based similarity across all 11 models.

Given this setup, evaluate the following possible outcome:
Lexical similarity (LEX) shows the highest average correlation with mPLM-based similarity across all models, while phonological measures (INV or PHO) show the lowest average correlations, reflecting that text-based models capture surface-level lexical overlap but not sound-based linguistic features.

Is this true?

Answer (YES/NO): YES